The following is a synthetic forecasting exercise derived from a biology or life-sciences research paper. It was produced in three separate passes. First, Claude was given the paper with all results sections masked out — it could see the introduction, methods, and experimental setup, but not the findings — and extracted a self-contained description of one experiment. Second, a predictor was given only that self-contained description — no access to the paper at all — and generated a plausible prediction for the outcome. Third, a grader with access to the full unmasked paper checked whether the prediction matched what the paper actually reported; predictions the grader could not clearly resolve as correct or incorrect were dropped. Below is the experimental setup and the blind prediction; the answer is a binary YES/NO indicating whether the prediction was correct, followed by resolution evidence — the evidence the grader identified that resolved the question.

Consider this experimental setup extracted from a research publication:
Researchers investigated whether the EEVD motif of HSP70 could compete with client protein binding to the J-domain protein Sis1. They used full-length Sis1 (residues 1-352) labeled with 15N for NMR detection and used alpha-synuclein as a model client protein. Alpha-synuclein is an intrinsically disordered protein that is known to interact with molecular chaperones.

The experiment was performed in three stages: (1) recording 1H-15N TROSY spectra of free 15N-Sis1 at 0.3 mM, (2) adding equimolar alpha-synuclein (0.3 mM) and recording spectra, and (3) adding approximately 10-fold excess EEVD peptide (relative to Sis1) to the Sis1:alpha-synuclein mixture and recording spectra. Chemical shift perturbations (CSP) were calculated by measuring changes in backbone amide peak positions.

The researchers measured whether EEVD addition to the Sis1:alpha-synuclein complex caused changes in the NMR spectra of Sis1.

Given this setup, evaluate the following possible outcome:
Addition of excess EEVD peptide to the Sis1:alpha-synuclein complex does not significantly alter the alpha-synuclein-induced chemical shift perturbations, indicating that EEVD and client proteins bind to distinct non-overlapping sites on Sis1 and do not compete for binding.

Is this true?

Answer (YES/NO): NO